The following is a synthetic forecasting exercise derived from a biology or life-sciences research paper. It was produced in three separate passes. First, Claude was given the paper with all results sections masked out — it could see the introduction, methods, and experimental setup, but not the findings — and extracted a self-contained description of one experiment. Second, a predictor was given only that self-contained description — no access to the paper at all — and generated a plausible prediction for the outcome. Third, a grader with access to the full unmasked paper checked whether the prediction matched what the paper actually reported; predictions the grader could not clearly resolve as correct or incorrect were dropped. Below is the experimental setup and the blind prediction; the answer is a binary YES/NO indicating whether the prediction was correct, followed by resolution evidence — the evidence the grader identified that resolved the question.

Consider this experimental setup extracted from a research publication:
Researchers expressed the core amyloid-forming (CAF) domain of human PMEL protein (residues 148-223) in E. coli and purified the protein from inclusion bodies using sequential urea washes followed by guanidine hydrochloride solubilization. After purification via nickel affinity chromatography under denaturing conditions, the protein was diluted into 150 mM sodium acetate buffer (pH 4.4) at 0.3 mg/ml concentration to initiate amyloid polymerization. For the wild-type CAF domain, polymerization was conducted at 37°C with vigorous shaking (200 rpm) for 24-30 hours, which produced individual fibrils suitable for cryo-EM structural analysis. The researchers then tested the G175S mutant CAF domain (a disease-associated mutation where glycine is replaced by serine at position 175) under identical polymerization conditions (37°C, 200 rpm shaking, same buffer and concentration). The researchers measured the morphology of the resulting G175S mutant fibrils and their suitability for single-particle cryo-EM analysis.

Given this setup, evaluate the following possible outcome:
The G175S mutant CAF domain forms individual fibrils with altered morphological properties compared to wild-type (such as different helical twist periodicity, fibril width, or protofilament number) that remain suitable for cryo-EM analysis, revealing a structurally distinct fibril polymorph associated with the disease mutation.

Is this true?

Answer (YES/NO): NO